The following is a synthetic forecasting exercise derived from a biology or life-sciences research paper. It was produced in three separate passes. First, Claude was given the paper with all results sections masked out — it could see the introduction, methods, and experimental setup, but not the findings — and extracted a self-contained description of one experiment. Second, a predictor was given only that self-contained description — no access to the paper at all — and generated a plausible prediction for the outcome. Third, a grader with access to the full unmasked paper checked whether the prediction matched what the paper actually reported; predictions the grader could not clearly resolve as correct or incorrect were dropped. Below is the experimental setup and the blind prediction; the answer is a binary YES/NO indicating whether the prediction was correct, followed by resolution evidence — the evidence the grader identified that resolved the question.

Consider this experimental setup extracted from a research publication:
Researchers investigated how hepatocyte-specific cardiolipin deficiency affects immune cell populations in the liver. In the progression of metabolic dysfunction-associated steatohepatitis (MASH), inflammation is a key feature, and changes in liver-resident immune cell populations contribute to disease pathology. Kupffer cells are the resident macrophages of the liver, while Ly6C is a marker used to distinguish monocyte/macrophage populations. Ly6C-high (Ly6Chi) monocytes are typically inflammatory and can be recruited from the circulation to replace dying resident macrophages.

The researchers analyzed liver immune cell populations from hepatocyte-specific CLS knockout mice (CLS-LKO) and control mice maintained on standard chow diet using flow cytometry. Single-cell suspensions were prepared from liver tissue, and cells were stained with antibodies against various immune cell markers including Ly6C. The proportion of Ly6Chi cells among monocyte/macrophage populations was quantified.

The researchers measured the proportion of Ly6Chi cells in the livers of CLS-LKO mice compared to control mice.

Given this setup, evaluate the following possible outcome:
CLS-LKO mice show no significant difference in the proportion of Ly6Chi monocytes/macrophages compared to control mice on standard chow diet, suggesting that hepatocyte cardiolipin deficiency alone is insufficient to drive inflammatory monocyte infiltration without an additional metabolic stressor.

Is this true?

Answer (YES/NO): NO